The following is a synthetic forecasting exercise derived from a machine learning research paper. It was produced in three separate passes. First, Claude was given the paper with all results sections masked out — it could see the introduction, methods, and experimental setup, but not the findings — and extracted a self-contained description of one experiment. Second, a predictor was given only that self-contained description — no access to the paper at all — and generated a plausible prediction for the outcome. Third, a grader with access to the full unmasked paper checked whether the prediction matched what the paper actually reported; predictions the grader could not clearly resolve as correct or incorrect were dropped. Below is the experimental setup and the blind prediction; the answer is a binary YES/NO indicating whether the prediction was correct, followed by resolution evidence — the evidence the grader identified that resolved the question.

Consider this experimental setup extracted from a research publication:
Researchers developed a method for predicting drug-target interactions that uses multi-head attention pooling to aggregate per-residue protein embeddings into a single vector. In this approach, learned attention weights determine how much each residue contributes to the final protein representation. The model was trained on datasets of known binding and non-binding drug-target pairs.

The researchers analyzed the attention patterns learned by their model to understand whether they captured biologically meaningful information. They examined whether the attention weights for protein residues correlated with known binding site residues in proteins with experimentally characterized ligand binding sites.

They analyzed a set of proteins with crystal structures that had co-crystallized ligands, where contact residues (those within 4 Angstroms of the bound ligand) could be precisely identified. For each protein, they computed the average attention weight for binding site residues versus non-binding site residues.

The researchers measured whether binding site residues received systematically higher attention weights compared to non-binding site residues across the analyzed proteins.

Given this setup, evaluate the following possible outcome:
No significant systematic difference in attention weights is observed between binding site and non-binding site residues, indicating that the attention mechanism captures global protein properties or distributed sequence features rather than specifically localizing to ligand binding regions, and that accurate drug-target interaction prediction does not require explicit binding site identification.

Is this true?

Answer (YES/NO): NO